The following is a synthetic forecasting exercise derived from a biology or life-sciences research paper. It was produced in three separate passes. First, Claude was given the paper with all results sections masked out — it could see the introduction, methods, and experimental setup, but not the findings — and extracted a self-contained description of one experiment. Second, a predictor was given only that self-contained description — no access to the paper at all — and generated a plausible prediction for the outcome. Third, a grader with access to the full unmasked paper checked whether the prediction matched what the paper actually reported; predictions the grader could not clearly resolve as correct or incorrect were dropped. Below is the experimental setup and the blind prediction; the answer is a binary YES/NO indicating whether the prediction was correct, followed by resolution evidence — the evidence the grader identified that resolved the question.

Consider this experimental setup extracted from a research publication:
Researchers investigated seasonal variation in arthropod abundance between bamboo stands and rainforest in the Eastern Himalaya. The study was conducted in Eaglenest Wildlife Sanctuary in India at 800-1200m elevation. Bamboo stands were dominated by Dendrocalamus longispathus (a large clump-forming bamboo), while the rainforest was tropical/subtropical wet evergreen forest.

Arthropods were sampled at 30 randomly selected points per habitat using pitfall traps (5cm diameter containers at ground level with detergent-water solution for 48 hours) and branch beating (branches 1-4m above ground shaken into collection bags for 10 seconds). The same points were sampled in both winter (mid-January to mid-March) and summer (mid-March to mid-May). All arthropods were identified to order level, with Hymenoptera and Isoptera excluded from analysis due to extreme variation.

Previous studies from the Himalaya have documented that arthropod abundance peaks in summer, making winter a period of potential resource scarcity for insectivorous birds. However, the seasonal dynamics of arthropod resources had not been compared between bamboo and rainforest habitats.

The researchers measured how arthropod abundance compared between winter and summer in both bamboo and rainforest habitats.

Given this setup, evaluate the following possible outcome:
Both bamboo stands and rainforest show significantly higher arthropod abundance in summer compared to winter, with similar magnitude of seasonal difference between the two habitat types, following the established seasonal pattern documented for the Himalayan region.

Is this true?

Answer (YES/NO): NO